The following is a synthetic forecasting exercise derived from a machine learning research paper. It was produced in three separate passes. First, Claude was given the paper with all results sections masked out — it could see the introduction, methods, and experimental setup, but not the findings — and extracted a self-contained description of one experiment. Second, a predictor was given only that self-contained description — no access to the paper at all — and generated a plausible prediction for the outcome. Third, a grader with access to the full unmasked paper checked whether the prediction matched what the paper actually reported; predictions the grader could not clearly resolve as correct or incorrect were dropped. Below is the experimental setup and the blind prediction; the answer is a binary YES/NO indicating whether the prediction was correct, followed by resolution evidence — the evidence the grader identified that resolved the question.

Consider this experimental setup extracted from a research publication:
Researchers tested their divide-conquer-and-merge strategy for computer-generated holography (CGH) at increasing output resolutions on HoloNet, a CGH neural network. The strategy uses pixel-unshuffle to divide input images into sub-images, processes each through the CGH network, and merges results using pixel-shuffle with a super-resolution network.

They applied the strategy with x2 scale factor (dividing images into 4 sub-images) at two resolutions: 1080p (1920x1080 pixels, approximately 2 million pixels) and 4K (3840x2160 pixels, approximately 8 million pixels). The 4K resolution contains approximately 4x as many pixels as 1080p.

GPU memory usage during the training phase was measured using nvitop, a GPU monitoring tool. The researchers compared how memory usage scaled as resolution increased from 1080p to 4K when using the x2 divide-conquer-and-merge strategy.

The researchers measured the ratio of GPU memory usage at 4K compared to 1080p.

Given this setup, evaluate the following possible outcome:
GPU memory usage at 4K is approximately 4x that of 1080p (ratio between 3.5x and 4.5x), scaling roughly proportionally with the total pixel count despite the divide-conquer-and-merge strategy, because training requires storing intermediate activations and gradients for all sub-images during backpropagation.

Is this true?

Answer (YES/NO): NO